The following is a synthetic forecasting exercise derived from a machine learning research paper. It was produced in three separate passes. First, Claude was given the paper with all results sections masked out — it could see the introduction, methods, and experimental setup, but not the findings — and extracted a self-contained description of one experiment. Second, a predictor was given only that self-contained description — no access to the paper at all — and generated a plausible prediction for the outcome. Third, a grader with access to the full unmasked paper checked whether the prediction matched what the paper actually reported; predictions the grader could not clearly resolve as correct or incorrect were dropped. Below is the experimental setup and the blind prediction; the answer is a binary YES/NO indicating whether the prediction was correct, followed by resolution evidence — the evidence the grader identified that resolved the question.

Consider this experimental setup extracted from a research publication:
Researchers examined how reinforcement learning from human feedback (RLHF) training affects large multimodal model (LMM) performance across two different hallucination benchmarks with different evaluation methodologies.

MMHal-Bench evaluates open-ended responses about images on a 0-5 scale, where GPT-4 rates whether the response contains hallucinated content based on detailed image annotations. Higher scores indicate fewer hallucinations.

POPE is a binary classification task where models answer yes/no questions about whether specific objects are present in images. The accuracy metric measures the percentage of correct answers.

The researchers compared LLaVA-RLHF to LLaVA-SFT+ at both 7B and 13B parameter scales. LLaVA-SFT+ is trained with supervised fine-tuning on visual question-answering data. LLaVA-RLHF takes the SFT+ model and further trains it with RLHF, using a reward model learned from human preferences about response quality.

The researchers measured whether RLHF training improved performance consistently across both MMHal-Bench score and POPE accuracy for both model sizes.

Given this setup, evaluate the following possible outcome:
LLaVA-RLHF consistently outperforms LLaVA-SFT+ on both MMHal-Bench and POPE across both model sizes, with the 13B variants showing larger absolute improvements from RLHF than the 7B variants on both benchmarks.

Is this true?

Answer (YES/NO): NO